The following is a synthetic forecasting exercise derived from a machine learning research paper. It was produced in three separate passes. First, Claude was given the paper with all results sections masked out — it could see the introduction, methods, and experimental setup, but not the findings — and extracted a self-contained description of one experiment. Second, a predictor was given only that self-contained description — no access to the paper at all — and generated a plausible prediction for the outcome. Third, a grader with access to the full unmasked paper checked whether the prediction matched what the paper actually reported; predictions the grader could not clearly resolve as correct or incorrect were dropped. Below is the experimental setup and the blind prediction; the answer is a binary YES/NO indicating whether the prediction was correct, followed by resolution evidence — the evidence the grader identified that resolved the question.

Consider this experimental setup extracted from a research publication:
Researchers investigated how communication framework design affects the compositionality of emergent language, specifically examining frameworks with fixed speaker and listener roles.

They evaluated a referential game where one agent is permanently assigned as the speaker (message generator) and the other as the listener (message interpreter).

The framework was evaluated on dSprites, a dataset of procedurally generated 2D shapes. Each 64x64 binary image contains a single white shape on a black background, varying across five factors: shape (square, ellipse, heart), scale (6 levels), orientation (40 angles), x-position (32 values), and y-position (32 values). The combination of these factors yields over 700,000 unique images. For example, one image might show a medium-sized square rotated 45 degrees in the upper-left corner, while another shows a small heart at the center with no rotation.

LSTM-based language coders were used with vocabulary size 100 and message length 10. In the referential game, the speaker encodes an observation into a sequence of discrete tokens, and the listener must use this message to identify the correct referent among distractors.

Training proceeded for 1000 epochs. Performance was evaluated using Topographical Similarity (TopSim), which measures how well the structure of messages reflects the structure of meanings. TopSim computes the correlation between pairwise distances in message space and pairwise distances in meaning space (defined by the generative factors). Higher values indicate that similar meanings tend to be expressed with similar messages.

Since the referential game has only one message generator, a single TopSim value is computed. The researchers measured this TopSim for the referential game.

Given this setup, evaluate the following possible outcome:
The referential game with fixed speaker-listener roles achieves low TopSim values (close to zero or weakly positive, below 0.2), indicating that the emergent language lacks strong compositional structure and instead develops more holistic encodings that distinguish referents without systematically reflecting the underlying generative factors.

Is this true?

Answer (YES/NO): NO